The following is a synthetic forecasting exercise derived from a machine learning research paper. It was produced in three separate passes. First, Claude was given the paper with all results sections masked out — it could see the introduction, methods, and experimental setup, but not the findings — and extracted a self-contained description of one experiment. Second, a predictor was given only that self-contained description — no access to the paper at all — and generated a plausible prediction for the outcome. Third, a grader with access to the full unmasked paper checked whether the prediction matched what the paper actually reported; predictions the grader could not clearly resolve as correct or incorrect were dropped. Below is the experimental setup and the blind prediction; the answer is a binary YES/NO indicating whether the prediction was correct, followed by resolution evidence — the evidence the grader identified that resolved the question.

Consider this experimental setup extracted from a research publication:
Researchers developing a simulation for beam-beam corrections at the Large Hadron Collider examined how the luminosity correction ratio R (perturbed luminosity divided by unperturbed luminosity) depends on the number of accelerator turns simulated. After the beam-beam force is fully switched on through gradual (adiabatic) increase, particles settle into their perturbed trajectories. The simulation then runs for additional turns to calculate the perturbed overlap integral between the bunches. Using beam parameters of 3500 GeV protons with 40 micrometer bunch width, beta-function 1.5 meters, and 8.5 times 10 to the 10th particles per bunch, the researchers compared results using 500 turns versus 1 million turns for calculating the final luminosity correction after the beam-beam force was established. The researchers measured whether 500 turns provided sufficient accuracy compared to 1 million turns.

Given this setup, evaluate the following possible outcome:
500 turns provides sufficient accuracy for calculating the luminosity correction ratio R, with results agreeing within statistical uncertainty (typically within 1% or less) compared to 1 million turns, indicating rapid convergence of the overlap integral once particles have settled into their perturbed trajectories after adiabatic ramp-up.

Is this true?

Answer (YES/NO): YES